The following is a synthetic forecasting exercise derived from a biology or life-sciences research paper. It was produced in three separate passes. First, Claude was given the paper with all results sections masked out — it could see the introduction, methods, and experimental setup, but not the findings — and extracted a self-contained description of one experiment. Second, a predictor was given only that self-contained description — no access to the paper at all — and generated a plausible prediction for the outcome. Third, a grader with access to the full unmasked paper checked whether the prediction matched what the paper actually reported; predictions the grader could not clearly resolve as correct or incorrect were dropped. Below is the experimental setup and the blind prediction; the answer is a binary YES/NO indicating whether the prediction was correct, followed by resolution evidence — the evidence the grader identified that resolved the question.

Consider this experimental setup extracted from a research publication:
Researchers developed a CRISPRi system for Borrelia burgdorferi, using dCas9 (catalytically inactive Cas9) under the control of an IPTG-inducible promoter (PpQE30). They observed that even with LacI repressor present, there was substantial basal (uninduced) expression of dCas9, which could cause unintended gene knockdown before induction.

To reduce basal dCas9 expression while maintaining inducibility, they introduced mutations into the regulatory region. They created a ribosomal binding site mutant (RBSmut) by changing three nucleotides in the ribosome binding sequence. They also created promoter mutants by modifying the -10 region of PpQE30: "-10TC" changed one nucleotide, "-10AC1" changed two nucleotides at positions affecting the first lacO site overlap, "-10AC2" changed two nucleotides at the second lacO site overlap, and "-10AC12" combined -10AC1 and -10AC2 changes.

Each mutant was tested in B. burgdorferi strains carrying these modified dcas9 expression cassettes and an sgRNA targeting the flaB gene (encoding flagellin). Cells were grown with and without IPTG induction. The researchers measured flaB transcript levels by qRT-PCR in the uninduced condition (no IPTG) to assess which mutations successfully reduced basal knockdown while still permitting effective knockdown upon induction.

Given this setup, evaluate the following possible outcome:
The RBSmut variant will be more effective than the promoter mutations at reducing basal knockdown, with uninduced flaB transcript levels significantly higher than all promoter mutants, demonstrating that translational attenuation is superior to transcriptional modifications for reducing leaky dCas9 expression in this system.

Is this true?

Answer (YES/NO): NO